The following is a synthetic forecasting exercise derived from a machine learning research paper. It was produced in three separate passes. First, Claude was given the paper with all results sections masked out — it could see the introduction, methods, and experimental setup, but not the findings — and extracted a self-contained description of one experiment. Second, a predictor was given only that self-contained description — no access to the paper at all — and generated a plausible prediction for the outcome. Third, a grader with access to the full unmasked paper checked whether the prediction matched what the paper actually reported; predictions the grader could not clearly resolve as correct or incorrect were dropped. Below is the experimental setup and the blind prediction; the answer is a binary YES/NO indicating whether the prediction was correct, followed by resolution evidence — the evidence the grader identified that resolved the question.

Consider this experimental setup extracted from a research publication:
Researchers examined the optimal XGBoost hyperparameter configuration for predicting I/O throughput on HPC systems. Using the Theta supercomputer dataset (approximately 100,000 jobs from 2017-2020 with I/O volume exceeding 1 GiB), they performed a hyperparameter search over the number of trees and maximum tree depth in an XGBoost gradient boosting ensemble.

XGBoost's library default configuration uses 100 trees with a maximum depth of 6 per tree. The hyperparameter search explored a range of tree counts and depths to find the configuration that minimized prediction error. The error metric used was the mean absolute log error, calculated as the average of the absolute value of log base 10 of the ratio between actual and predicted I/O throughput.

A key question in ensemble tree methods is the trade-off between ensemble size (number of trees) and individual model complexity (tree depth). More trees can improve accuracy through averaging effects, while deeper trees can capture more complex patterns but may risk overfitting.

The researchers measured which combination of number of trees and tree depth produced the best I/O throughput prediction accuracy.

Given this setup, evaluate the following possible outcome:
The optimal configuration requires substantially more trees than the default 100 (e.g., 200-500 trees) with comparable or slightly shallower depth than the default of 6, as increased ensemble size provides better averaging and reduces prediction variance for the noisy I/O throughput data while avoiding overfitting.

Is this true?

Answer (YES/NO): NO